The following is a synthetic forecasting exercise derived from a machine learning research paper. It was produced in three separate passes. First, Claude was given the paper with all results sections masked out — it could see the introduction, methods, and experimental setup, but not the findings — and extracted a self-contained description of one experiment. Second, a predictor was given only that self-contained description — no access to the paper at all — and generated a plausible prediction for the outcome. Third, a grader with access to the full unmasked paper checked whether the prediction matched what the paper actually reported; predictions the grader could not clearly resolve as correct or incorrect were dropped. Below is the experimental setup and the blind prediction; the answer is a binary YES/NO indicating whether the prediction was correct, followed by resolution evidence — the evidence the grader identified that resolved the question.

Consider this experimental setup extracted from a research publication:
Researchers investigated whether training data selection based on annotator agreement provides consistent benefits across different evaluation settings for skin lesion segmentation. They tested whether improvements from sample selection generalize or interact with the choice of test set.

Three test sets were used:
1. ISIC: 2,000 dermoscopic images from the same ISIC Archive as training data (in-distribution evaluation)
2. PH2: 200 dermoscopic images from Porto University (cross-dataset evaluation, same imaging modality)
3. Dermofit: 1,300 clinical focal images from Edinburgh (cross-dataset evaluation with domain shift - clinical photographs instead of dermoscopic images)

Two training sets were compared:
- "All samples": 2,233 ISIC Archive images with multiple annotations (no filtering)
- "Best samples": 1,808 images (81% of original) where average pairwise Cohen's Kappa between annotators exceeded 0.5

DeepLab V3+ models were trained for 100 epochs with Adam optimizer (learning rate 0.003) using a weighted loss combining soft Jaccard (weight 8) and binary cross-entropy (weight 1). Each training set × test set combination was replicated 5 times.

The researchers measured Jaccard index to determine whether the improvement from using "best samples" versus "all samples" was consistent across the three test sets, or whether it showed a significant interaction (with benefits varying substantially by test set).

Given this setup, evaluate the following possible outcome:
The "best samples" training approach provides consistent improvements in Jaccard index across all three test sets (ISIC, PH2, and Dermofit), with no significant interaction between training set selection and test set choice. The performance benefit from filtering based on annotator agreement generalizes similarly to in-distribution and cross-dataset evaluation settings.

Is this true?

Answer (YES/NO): NO